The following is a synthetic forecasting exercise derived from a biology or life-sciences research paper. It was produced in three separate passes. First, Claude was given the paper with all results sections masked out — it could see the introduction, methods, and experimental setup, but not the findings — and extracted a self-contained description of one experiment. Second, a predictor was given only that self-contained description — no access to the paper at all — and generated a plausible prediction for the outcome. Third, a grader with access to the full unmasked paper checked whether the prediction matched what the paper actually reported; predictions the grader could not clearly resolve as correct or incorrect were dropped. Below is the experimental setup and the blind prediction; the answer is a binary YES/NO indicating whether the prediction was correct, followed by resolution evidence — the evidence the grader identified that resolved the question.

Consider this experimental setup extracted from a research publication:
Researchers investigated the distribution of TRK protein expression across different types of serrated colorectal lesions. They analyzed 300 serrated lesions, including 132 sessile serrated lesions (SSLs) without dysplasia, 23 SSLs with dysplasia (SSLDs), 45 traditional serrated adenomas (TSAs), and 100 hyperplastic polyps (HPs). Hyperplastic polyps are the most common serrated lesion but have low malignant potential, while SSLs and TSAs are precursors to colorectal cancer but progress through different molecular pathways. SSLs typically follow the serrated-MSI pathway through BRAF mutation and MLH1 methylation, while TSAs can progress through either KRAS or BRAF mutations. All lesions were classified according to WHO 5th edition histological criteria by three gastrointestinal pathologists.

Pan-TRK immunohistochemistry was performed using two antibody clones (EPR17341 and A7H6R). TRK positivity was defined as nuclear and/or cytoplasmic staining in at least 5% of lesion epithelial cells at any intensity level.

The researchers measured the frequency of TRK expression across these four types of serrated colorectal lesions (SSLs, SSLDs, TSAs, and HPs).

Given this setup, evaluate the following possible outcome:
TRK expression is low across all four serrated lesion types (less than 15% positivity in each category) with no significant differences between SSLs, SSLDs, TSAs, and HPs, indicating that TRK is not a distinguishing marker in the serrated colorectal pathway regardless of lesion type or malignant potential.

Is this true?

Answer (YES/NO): NO